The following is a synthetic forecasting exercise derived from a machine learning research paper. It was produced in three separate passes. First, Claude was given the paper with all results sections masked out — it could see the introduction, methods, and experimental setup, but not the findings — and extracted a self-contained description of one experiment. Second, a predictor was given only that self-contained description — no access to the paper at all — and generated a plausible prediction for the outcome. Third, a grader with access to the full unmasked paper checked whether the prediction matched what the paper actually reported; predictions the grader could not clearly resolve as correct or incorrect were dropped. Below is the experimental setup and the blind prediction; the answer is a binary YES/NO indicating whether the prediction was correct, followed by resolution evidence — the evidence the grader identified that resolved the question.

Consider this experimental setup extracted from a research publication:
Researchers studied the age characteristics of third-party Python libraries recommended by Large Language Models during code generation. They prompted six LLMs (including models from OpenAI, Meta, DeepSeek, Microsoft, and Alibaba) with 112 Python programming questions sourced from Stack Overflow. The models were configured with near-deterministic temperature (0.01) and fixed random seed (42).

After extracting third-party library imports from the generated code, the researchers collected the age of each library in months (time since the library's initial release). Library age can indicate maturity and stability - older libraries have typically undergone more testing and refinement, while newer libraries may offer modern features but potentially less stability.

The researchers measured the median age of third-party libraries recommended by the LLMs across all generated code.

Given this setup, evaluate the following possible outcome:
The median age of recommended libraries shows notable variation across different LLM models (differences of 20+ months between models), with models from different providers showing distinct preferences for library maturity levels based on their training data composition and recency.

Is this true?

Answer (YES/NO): NO